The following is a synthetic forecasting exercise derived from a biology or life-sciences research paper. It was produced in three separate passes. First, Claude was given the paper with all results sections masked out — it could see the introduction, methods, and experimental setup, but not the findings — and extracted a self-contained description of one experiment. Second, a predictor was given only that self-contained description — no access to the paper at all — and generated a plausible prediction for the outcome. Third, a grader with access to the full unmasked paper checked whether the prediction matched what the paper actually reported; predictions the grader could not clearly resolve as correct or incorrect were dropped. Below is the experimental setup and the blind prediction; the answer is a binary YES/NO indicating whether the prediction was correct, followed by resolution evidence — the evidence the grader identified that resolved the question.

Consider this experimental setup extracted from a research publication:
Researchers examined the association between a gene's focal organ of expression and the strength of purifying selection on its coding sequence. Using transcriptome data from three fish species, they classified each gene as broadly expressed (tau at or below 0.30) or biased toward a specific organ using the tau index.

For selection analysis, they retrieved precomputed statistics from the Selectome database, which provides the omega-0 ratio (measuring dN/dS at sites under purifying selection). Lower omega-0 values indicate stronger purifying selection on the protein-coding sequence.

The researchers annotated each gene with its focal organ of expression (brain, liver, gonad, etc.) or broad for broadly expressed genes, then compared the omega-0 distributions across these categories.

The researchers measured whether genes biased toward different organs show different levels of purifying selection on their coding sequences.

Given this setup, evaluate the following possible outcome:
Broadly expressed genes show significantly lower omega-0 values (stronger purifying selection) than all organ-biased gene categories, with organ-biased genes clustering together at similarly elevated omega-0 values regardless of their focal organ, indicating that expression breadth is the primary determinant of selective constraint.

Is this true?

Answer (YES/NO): NO